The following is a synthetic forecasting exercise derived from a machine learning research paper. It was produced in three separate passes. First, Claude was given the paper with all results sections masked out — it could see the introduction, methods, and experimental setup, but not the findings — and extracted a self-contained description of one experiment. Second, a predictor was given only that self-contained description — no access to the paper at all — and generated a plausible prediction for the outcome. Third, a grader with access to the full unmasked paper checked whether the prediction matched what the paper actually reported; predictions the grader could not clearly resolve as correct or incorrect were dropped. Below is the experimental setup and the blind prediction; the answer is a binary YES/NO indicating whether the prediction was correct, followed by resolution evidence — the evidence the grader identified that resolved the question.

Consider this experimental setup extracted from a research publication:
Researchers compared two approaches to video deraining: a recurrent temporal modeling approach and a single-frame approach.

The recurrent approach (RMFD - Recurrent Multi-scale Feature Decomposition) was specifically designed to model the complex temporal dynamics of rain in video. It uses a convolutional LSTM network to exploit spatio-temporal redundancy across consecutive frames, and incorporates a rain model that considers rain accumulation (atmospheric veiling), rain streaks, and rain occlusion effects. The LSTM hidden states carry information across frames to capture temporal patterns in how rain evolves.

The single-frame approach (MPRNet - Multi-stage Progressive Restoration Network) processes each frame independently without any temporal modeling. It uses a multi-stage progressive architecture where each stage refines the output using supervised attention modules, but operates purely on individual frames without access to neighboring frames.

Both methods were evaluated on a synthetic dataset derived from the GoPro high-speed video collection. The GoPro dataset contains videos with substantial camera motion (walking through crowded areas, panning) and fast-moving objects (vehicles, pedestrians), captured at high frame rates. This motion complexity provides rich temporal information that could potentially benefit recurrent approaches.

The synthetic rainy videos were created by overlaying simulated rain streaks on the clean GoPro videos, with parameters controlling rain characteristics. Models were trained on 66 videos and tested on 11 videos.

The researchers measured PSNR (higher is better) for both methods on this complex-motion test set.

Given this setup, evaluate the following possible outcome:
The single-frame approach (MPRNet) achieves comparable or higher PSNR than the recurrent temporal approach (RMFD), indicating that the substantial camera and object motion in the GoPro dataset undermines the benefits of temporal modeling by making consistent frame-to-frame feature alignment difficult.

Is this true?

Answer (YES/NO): YES